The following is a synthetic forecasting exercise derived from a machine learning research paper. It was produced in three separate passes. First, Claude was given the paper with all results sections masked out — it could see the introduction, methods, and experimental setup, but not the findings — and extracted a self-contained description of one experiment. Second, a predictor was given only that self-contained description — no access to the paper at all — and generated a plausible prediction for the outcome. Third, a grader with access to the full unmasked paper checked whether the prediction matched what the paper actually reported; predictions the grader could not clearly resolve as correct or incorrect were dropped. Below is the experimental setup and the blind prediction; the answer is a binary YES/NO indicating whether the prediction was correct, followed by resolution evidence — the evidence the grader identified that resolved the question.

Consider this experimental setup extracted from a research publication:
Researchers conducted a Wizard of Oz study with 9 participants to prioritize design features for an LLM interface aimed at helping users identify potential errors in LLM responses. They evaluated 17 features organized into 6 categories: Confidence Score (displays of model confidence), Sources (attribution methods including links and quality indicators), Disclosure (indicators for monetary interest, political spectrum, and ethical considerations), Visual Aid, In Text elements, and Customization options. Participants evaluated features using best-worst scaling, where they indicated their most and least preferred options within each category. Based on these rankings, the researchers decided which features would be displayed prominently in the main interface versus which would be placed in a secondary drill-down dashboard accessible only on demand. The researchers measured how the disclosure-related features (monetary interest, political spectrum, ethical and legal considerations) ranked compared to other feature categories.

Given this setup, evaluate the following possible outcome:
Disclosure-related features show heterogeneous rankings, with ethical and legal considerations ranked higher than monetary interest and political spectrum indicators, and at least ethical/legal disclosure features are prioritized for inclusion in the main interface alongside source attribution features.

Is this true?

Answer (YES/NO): NO